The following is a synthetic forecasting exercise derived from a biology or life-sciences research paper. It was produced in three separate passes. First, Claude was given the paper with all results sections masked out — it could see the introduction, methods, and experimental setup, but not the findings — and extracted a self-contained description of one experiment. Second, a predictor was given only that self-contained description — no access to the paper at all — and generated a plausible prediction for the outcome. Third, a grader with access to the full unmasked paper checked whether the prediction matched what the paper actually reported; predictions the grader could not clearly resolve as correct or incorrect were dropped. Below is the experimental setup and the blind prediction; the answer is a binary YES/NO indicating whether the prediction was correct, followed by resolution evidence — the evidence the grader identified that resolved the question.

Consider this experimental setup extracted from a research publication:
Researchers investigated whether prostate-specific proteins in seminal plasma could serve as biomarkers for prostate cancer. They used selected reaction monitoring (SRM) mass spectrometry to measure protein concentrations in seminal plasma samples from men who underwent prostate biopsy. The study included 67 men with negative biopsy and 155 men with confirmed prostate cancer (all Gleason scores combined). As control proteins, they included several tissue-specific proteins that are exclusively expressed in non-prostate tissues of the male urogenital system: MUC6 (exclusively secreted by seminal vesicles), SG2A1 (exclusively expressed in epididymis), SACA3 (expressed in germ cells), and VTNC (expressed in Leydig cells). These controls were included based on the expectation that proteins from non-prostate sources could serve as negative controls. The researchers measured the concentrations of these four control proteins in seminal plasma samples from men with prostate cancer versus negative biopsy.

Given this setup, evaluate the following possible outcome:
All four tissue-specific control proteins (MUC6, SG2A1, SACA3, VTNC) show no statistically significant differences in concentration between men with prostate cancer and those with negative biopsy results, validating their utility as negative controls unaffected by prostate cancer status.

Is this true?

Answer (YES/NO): YES